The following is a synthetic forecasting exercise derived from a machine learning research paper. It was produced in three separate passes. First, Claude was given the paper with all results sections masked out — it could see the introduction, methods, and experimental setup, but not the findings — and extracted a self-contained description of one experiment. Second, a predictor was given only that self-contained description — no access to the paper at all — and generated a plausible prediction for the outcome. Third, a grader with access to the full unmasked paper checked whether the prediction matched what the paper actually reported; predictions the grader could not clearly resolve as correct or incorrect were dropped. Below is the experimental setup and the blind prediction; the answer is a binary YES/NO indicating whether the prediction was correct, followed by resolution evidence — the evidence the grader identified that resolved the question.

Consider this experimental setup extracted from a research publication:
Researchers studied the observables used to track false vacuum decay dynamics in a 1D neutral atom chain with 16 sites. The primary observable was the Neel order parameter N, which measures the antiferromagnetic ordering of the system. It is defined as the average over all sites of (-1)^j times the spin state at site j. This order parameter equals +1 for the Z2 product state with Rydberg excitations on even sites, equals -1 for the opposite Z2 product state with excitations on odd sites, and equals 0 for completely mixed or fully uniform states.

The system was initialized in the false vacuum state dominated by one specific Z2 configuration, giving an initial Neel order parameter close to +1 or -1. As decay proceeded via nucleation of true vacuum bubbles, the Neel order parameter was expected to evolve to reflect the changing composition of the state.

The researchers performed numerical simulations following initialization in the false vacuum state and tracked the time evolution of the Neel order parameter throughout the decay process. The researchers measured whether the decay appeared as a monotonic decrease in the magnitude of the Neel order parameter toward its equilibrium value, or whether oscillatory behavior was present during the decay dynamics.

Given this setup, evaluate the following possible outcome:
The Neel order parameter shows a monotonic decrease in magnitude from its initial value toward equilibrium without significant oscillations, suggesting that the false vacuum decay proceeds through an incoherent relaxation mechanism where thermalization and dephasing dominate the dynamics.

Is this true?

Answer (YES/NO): NO